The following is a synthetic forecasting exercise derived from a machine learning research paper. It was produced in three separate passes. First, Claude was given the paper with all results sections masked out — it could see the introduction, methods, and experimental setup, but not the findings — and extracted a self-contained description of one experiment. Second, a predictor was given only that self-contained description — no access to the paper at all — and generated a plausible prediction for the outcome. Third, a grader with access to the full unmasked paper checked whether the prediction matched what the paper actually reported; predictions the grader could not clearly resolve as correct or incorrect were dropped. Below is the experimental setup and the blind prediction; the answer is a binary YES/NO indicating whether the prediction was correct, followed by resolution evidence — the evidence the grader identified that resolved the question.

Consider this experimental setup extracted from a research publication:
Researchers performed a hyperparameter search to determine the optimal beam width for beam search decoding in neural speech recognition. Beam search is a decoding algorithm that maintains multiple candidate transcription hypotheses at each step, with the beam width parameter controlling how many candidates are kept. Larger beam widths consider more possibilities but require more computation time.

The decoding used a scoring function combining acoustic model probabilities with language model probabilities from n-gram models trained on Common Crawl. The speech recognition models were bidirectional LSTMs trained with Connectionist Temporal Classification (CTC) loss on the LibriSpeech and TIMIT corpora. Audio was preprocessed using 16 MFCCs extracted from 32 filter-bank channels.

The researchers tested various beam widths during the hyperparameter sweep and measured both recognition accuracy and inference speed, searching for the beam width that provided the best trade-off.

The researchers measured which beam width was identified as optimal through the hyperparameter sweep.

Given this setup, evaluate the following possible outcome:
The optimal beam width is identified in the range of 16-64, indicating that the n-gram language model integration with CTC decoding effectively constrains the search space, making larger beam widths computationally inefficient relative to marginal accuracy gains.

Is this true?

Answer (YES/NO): NO